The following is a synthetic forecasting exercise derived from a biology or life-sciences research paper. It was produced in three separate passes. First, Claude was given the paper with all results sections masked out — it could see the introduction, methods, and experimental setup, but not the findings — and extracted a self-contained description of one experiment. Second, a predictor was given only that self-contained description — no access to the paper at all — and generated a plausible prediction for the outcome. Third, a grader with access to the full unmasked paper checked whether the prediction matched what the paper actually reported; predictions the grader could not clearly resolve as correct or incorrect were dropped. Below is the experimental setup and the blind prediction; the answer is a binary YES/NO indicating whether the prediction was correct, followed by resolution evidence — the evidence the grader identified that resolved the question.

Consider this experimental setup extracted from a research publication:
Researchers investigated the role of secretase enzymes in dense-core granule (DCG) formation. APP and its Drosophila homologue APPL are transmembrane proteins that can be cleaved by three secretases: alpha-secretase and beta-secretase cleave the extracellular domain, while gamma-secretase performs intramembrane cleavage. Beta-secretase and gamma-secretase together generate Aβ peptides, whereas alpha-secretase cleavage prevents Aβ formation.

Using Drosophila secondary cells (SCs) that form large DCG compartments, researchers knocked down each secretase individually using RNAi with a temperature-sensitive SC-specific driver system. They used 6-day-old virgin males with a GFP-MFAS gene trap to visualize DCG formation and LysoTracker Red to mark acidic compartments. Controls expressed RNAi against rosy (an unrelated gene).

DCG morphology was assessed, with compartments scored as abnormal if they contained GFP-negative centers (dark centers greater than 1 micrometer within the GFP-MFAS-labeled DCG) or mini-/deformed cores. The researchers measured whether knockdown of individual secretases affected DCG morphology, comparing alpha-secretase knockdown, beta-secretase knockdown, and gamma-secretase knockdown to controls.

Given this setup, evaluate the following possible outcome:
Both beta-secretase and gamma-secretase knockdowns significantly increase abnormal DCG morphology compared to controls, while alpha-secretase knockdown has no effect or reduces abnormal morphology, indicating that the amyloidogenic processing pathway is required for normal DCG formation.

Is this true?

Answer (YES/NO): NO